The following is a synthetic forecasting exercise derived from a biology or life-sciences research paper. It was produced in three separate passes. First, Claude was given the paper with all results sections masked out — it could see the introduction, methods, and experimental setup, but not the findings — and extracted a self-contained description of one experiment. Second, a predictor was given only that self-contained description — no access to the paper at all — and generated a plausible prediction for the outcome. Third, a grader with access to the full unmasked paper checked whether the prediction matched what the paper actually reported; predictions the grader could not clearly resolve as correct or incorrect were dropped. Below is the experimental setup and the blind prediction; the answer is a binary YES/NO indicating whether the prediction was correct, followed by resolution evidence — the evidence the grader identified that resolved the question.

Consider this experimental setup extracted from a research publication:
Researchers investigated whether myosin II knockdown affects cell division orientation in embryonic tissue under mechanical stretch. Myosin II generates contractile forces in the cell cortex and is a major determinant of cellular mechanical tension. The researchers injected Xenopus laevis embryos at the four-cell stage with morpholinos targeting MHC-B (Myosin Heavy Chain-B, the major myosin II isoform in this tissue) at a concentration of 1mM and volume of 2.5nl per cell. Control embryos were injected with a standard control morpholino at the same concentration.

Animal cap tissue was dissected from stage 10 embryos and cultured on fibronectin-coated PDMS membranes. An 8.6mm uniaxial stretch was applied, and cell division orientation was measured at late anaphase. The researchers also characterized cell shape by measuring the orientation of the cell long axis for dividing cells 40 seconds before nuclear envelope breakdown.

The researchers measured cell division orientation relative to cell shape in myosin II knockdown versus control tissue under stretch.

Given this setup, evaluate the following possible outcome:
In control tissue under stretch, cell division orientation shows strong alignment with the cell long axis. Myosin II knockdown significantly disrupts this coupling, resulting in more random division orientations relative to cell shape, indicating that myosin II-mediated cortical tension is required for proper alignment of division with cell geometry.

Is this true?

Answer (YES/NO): NO